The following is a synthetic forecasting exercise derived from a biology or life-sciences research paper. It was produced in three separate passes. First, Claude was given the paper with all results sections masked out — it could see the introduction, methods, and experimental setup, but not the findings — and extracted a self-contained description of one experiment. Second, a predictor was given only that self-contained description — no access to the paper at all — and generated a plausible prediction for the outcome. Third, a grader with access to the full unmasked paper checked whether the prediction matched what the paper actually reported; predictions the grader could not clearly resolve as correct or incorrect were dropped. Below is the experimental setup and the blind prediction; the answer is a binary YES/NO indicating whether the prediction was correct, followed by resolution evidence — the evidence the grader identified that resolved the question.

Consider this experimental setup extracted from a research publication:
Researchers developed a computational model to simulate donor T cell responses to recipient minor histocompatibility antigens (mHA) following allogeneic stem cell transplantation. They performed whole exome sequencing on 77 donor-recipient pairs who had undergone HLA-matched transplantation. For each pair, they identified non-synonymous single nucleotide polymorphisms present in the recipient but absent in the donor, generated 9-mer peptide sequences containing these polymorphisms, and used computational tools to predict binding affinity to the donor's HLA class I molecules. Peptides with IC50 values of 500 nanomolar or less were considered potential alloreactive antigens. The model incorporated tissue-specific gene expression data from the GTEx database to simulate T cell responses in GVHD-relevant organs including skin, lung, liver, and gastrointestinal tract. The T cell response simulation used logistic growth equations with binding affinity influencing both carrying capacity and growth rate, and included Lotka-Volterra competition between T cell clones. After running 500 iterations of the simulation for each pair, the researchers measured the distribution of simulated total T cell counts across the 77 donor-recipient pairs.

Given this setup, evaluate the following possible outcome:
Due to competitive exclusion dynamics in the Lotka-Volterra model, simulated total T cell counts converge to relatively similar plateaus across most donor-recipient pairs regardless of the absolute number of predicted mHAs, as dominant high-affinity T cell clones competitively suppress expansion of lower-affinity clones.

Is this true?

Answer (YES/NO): NO